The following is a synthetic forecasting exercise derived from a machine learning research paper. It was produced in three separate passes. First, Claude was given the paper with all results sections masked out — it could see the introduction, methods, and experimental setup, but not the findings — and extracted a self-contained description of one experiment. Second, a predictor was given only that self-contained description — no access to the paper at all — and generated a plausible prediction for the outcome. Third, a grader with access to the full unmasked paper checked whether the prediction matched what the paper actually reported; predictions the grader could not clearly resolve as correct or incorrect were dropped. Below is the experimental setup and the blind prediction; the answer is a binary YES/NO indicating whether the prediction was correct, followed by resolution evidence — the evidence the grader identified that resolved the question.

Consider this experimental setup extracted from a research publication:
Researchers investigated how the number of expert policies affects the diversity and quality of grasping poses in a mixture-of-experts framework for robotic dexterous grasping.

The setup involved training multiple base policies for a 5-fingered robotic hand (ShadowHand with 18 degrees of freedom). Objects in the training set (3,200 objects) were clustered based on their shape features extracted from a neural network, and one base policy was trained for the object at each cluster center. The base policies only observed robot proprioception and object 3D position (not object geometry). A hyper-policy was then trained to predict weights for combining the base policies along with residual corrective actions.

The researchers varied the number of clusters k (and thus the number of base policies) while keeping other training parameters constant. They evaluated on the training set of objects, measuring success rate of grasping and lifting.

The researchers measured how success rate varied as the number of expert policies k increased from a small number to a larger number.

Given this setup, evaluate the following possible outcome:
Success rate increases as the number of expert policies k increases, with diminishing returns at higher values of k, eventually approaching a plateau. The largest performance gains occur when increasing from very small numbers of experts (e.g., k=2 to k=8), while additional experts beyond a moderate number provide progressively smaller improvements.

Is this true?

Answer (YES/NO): NO